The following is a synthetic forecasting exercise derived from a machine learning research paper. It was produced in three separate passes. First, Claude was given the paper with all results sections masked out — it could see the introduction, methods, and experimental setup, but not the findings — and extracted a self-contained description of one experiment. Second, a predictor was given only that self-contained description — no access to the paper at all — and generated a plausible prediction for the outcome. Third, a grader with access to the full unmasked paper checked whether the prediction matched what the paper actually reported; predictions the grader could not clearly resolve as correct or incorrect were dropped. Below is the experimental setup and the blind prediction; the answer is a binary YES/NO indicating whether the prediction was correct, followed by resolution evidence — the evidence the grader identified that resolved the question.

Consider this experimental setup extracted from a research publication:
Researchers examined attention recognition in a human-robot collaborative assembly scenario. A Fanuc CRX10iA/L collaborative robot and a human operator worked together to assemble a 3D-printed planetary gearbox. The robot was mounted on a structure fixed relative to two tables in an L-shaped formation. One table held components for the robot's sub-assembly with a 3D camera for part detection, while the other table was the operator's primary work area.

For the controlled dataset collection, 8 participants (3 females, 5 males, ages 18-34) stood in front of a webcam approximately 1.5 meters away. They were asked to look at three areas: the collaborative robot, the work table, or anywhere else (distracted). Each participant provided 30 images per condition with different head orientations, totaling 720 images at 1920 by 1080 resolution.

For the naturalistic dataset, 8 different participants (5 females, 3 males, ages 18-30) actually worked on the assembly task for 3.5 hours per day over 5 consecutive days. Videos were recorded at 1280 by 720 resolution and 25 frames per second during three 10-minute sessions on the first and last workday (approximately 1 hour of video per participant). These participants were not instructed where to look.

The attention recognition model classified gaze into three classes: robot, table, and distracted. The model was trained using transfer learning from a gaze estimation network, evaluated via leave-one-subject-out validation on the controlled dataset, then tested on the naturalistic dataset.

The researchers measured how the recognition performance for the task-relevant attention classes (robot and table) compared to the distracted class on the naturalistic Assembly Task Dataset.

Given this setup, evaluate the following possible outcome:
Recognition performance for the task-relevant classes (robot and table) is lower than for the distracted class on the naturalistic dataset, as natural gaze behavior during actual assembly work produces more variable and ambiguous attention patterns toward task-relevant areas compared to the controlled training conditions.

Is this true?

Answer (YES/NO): NO